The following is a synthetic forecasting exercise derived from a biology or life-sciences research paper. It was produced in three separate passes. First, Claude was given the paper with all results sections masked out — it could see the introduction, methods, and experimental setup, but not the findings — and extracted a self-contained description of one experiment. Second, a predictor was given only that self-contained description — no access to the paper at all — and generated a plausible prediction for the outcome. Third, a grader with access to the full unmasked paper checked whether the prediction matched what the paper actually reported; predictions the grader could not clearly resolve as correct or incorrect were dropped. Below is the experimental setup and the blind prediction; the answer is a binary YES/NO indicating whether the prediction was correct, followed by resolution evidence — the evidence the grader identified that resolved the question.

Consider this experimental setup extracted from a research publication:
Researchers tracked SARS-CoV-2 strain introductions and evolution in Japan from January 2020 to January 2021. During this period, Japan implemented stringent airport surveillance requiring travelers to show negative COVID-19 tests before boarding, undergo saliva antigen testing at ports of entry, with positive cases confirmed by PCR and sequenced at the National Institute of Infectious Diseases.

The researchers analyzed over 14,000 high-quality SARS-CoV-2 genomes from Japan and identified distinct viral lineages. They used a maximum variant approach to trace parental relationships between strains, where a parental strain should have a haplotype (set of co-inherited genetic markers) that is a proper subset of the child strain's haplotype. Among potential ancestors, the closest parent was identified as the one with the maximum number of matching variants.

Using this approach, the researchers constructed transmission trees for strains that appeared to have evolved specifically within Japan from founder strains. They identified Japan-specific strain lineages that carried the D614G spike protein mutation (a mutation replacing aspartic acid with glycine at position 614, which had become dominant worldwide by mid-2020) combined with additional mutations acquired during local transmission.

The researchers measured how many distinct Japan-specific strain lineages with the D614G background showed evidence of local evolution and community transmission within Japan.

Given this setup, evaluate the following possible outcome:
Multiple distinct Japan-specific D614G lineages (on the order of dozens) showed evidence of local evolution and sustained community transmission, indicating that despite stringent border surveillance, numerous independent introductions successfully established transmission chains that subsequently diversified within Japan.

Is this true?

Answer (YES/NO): NO